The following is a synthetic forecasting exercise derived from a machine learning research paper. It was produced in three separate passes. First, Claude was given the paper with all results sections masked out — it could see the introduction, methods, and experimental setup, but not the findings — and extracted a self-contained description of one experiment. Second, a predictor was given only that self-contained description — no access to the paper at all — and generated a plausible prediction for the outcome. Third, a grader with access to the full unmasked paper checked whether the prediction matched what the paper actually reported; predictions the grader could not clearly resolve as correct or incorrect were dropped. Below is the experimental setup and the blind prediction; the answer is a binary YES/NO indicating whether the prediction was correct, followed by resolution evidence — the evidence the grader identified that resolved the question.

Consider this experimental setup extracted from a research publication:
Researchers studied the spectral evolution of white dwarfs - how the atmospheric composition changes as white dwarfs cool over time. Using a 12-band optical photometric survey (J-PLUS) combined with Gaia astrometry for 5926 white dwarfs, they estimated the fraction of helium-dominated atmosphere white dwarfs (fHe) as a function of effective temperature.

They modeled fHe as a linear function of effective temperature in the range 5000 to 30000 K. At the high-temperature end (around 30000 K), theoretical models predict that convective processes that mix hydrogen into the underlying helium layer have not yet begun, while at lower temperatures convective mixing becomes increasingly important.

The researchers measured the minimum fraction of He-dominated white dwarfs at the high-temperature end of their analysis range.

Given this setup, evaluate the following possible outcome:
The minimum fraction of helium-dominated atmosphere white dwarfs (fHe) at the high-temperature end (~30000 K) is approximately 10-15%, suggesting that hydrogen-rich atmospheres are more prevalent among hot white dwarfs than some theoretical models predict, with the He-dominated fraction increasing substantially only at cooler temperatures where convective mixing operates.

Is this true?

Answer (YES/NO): NO